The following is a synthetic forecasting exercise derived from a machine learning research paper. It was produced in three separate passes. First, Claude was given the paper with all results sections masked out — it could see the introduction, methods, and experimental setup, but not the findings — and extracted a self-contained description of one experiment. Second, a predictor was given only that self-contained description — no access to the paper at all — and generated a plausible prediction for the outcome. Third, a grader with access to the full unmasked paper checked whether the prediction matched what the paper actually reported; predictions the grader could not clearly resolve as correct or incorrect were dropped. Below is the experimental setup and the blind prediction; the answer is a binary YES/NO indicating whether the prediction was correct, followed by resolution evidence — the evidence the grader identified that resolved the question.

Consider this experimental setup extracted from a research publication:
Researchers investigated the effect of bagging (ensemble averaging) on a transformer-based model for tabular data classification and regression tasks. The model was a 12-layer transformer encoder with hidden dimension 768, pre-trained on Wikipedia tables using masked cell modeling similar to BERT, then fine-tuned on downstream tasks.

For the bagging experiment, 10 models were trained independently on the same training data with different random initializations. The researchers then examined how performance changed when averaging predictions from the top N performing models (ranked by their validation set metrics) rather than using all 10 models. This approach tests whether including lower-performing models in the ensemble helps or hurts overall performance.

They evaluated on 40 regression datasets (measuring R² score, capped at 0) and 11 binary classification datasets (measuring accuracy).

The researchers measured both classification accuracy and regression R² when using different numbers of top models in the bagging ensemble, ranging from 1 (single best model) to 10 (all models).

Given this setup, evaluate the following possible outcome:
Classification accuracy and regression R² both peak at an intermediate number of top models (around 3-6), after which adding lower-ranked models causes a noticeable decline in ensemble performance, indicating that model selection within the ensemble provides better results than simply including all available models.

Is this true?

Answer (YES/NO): NO